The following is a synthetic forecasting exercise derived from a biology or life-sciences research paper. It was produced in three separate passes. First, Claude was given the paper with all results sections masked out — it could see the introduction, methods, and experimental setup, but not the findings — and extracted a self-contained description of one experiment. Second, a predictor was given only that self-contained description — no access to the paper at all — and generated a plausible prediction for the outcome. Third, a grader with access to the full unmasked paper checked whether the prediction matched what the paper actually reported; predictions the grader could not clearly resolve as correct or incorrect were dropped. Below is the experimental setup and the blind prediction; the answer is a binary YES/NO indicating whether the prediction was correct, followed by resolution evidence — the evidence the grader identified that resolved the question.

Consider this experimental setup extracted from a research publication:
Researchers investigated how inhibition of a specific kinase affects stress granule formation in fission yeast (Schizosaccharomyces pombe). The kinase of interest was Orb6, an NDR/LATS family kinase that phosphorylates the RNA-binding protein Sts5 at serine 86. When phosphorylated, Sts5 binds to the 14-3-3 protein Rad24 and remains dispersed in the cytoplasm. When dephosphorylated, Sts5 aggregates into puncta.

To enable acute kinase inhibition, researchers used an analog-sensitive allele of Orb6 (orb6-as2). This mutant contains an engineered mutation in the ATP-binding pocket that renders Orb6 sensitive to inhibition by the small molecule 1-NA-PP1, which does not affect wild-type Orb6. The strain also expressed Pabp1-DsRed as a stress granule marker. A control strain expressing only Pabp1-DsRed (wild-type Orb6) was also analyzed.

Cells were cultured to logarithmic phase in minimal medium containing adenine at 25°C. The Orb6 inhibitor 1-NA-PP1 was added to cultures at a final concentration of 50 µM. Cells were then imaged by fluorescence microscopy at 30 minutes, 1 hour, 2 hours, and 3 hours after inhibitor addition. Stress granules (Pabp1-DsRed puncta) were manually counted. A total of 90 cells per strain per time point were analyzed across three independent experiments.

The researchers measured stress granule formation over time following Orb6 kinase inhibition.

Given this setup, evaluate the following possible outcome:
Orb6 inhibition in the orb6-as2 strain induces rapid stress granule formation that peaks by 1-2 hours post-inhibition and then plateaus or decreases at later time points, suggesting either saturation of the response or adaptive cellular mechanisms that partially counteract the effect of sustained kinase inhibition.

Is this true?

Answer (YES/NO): NO